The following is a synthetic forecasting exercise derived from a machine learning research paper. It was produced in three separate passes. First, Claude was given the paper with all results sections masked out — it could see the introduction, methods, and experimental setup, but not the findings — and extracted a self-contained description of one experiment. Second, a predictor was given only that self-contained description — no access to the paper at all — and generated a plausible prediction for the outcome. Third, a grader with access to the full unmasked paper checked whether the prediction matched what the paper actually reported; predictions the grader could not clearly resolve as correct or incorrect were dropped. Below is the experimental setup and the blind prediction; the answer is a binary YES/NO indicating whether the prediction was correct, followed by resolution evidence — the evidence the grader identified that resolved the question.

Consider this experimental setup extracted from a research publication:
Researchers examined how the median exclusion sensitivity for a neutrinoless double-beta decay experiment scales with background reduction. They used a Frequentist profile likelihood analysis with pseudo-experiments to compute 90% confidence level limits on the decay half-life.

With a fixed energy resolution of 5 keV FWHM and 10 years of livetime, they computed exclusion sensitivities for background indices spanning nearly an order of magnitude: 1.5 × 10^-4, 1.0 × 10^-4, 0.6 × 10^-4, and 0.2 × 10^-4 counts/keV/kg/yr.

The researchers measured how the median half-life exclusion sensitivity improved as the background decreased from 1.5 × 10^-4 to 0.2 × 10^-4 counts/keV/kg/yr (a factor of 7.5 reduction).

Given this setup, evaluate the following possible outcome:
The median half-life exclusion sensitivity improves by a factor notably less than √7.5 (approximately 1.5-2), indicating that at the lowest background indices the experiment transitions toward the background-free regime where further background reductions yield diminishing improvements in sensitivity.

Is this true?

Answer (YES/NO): NO